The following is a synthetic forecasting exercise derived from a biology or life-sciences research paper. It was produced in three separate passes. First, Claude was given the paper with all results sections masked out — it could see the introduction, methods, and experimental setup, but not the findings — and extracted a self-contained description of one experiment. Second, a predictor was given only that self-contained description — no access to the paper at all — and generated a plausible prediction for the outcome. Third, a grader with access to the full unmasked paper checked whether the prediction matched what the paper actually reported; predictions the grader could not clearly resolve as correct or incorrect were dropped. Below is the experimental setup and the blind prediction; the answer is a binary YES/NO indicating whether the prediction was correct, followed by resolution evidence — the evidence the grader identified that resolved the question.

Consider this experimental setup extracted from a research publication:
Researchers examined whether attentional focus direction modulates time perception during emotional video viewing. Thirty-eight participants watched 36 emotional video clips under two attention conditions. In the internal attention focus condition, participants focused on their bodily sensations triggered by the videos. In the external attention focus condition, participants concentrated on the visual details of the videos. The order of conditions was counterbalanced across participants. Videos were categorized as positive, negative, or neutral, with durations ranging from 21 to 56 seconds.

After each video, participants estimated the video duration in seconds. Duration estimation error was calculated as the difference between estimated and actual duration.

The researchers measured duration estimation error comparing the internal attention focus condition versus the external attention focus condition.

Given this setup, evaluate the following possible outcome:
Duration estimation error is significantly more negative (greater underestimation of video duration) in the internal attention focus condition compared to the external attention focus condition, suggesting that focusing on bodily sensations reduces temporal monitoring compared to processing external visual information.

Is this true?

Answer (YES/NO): YES